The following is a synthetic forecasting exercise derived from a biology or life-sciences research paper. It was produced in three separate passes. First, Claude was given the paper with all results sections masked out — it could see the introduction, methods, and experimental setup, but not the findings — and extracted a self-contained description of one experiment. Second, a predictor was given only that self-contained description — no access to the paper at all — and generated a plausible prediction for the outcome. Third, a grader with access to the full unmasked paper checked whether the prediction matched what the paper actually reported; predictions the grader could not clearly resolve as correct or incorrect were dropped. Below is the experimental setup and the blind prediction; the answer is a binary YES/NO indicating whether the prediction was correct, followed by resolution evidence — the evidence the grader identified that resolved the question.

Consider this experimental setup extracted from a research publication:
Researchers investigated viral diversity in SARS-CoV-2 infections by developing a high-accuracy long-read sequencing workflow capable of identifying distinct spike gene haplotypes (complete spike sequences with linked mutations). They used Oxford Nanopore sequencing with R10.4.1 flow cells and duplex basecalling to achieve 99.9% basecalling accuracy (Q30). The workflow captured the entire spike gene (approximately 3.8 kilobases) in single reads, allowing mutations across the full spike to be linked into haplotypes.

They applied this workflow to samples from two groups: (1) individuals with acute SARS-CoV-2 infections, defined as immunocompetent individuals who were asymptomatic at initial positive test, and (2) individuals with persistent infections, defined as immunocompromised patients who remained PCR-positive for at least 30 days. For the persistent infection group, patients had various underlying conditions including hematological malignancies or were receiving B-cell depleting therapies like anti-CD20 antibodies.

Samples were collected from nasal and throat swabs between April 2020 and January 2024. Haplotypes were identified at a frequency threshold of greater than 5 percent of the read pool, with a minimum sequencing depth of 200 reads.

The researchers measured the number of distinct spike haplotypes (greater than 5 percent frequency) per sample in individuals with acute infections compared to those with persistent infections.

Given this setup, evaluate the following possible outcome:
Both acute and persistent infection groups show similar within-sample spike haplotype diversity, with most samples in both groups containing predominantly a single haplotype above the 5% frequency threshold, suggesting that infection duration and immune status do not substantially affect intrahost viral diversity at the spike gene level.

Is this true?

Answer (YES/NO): NO